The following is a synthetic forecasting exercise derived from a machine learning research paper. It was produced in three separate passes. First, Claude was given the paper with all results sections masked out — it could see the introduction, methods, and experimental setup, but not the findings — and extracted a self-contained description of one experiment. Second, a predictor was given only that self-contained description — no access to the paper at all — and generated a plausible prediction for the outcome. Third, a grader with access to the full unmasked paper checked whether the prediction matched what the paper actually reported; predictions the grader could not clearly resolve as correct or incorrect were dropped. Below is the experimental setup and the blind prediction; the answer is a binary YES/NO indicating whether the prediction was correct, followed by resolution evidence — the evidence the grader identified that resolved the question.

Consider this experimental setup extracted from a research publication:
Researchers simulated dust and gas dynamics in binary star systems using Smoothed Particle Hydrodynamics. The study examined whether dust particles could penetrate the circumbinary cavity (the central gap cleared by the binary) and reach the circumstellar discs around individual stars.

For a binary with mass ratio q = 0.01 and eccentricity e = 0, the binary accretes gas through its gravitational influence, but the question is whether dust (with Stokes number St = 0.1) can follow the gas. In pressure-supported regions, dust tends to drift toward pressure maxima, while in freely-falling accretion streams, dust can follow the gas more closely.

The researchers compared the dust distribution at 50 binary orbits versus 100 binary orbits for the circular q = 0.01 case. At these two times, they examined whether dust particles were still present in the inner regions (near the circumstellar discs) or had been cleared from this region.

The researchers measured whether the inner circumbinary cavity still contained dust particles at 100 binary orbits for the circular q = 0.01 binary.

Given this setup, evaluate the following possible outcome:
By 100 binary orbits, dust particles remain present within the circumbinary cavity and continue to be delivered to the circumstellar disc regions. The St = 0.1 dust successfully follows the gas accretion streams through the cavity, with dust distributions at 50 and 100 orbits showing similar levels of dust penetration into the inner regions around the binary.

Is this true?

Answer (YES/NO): NO